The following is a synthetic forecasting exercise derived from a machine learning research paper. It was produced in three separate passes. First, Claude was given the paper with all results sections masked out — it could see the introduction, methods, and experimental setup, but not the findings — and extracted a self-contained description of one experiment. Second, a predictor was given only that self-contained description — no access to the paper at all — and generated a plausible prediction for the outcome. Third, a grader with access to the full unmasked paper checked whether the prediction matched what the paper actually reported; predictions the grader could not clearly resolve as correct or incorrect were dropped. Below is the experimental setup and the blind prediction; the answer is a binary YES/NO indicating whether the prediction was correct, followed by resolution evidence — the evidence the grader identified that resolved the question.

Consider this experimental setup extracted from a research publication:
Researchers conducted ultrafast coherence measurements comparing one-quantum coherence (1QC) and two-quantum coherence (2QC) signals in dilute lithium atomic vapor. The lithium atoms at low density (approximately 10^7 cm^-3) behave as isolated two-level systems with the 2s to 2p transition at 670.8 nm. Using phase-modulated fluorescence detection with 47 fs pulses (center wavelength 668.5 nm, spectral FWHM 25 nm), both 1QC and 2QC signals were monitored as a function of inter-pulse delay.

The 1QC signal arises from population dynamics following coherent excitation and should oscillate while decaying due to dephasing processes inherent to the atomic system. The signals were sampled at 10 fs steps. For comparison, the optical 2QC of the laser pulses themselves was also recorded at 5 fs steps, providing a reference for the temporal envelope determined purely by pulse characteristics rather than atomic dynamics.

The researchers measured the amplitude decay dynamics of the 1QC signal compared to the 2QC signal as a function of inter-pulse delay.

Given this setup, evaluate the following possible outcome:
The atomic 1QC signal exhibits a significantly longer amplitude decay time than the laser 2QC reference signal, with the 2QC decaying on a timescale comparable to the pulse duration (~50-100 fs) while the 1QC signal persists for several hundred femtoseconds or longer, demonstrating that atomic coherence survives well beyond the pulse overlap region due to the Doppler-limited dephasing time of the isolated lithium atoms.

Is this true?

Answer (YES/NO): YES